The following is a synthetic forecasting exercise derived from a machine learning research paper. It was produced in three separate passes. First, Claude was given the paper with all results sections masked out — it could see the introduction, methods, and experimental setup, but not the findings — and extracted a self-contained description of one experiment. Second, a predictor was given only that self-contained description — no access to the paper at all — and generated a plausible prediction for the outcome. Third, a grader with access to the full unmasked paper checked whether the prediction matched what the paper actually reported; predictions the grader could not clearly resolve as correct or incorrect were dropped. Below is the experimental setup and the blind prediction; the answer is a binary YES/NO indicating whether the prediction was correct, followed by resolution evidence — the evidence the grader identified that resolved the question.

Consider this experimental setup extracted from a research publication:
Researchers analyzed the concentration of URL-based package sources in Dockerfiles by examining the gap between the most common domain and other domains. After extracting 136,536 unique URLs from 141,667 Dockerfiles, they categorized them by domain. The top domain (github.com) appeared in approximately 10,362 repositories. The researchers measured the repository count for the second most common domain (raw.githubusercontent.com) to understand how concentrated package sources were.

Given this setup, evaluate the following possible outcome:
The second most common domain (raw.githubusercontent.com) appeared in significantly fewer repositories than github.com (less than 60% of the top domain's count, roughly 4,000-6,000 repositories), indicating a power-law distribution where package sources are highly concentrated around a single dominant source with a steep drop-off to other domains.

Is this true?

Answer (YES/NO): NO